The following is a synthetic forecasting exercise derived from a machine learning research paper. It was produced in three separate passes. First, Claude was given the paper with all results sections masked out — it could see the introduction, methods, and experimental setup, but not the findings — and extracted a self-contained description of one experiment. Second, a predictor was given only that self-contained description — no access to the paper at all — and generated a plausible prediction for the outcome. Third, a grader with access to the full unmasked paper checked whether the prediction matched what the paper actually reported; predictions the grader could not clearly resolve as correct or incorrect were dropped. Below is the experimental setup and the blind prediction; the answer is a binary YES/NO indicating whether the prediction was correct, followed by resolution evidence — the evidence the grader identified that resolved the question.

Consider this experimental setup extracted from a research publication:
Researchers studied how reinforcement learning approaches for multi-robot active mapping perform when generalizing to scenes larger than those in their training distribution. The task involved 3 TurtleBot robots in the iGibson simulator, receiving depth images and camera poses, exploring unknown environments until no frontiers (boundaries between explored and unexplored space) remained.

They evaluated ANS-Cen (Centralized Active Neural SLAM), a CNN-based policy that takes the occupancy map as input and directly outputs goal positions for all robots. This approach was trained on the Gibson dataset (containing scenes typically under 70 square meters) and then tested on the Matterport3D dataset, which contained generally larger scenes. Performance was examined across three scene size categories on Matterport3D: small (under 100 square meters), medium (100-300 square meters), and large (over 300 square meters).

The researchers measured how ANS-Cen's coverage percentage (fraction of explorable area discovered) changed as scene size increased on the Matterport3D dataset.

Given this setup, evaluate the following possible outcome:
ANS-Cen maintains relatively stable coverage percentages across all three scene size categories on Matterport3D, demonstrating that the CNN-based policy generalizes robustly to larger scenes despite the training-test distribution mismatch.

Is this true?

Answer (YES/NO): NO